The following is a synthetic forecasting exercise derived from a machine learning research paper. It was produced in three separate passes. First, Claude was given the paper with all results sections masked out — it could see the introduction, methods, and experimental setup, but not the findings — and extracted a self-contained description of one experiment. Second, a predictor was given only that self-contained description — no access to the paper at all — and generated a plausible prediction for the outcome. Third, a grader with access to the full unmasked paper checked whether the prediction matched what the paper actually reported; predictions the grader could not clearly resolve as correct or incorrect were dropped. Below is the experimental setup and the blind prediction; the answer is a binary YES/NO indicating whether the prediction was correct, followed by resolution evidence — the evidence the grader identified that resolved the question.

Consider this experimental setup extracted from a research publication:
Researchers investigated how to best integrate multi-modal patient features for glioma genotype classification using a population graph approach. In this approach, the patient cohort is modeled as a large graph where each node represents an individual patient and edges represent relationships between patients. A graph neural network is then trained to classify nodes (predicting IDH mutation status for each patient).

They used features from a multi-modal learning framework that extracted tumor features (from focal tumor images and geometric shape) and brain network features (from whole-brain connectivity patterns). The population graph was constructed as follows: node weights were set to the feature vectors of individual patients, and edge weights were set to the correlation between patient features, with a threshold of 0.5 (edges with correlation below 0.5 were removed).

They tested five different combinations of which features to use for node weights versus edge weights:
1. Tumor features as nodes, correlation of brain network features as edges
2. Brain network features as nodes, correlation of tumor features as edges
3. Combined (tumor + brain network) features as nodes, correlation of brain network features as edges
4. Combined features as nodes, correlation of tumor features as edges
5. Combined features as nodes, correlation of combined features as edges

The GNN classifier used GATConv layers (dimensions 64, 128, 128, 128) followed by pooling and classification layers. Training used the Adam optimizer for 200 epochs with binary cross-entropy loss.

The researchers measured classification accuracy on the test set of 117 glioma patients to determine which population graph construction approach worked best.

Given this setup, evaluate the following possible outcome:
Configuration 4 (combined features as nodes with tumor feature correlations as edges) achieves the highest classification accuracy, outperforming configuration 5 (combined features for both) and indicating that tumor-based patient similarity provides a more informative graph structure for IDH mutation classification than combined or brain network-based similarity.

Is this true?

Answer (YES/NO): NO